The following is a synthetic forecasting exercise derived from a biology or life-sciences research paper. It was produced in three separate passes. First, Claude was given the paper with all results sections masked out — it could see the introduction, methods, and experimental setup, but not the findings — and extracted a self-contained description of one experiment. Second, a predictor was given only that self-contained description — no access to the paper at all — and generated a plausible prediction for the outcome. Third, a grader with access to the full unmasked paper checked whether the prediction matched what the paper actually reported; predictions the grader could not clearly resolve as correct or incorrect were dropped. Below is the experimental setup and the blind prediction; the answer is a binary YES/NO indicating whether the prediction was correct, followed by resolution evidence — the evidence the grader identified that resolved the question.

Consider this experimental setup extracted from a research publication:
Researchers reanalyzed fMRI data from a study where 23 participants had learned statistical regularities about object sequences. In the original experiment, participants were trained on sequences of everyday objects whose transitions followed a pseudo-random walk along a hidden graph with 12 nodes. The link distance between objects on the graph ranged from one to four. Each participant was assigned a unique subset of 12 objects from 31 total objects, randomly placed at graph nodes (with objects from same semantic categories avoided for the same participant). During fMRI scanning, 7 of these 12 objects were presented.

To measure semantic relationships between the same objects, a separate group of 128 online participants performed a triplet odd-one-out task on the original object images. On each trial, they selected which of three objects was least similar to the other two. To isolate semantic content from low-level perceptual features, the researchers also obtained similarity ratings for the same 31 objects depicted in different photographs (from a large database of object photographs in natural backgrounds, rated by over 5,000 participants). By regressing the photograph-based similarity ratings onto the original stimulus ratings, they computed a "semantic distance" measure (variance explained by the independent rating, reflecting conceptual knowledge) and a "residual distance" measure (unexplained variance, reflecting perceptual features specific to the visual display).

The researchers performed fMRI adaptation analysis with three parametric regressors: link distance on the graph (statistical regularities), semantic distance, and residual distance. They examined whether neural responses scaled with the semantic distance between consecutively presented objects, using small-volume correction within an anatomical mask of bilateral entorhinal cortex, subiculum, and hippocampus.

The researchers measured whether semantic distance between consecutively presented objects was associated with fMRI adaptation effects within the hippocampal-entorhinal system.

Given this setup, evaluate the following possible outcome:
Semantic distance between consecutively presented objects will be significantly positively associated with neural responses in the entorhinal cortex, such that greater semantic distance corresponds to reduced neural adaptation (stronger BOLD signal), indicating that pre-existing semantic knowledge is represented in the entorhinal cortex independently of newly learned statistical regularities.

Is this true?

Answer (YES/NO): NO